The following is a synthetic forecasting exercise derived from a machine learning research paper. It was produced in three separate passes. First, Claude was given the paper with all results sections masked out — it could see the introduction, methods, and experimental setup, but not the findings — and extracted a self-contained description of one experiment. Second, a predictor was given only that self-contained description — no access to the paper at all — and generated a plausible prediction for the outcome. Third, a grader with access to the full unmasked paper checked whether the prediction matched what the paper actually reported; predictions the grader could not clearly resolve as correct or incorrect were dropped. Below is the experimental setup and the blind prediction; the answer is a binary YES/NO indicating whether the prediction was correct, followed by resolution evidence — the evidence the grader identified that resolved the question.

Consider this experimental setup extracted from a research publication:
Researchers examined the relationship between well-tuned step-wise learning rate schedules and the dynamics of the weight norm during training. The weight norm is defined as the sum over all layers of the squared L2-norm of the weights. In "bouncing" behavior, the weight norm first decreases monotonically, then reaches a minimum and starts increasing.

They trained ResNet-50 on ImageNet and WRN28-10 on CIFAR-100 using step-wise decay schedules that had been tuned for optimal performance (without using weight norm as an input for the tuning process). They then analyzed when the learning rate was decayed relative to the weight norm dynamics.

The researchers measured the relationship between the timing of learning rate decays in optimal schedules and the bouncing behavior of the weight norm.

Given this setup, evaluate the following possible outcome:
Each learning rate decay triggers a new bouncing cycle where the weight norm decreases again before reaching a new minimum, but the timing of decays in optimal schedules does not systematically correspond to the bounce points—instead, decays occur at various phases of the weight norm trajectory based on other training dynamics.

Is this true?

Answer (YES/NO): NO